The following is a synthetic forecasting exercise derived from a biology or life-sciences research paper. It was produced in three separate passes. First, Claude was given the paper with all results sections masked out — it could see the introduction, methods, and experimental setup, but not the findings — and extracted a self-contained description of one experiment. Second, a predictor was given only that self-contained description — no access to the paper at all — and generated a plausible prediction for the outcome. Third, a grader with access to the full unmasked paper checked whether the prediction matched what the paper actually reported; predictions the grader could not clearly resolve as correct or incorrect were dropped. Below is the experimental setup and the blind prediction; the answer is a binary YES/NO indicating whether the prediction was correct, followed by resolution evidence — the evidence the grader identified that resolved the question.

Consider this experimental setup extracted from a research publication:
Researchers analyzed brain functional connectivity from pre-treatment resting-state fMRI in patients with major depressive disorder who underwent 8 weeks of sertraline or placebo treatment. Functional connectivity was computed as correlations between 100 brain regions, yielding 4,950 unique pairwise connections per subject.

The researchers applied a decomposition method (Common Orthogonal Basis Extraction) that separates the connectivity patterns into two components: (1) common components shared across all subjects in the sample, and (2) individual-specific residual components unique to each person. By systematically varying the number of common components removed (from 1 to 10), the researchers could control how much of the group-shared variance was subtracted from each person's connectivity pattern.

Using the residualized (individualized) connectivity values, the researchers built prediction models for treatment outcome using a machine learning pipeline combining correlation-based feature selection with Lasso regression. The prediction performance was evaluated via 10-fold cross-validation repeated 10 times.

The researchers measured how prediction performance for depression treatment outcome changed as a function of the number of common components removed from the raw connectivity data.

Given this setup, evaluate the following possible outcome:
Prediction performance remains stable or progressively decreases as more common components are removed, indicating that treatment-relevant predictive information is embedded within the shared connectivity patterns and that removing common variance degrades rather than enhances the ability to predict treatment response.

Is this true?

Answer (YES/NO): NO